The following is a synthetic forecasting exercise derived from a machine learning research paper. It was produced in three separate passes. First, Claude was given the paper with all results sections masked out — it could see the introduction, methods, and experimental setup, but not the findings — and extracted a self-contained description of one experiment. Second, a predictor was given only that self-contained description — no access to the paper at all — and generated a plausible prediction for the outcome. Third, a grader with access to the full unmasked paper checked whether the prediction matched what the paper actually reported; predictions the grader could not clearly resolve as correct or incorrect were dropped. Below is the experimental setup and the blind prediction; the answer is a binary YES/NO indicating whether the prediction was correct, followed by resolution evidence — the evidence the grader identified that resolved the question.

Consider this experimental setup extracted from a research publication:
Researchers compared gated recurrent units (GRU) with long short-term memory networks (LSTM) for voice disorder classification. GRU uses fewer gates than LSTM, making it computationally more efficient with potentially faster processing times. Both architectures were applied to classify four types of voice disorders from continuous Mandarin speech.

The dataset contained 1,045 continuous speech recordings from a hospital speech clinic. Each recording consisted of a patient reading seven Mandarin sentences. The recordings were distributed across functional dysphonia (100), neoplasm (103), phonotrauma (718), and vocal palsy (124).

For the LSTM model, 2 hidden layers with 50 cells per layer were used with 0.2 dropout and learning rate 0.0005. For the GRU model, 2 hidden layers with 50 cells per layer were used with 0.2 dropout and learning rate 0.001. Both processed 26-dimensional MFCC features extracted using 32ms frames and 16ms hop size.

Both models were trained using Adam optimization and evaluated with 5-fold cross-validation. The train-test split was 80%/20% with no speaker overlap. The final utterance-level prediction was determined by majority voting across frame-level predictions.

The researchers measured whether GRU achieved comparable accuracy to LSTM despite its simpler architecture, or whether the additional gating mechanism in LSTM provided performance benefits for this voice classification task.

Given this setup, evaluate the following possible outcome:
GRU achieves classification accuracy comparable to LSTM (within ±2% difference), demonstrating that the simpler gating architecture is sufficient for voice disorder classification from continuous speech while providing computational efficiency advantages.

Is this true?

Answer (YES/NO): YES